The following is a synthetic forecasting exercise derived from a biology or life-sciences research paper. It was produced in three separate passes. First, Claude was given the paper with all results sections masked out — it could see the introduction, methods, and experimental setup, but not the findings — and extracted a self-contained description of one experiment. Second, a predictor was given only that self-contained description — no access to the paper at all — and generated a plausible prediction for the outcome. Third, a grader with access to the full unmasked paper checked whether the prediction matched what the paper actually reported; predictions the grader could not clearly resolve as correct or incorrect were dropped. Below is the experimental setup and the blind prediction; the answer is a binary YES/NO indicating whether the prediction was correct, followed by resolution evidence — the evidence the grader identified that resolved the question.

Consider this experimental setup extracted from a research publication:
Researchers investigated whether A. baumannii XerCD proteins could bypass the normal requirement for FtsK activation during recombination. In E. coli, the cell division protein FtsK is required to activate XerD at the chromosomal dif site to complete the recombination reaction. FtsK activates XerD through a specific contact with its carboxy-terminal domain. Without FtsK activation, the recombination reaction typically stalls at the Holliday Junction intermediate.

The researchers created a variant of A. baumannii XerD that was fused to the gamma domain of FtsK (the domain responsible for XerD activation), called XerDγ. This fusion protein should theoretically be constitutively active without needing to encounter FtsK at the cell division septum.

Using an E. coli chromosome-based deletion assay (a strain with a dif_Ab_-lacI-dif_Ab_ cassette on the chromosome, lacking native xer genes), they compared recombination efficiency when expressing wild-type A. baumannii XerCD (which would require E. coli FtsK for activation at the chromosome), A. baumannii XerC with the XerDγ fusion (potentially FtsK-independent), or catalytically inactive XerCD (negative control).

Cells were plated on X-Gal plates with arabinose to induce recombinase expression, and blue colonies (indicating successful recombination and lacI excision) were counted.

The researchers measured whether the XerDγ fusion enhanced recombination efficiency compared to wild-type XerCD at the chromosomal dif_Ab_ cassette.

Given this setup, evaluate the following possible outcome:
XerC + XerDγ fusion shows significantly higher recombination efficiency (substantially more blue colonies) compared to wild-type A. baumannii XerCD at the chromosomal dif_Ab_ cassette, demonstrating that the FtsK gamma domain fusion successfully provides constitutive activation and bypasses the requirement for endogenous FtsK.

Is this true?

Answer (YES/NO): YES